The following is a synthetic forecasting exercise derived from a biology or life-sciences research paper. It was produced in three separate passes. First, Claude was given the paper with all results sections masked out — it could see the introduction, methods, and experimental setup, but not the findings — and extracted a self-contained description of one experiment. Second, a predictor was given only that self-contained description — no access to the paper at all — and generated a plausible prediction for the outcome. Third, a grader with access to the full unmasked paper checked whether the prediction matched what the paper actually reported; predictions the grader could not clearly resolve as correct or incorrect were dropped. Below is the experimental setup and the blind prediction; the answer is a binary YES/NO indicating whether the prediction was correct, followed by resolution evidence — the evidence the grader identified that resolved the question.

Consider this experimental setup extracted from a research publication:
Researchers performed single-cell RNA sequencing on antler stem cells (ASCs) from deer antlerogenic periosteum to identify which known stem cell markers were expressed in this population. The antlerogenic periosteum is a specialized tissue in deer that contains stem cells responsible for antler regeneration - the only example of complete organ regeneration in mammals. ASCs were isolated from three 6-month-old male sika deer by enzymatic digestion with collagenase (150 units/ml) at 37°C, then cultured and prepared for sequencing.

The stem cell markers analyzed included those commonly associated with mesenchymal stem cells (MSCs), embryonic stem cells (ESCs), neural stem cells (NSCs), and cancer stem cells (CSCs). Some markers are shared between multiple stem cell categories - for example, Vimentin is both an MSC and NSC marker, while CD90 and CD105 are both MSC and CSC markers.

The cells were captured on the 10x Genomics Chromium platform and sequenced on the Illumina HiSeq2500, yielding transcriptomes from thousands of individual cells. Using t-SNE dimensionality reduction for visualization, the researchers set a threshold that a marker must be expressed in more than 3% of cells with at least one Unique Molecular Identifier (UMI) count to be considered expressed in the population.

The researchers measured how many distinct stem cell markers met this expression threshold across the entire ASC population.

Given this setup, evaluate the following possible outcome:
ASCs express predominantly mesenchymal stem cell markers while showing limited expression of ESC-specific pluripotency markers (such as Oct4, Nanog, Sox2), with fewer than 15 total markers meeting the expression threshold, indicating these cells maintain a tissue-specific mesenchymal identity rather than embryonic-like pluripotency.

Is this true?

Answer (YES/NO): NO